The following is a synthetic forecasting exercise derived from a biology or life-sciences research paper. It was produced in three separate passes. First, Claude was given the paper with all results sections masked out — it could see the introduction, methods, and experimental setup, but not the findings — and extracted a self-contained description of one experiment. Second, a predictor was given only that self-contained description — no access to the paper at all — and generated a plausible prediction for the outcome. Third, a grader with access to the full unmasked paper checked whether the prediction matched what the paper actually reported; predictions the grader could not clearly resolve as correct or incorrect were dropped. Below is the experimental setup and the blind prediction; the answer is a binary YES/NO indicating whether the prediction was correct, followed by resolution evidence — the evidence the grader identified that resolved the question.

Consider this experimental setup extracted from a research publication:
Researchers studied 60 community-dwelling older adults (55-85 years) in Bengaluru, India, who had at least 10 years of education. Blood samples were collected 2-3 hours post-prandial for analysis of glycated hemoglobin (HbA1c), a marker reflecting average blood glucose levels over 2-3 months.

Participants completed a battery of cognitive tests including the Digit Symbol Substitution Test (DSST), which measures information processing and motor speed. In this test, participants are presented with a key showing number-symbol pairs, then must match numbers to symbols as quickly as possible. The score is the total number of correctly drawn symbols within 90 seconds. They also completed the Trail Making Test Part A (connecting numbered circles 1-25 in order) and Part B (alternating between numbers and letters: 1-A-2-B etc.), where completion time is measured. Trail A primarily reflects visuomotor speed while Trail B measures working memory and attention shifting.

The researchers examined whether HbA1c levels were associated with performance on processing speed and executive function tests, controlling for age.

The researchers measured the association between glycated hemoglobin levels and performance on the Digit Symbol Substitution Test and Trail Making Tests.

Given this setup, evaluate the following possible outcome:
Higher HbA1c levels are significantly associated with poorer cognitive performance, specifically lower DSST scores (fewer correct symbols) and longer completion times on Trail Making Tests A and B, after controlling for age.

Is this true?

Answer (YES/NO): NO